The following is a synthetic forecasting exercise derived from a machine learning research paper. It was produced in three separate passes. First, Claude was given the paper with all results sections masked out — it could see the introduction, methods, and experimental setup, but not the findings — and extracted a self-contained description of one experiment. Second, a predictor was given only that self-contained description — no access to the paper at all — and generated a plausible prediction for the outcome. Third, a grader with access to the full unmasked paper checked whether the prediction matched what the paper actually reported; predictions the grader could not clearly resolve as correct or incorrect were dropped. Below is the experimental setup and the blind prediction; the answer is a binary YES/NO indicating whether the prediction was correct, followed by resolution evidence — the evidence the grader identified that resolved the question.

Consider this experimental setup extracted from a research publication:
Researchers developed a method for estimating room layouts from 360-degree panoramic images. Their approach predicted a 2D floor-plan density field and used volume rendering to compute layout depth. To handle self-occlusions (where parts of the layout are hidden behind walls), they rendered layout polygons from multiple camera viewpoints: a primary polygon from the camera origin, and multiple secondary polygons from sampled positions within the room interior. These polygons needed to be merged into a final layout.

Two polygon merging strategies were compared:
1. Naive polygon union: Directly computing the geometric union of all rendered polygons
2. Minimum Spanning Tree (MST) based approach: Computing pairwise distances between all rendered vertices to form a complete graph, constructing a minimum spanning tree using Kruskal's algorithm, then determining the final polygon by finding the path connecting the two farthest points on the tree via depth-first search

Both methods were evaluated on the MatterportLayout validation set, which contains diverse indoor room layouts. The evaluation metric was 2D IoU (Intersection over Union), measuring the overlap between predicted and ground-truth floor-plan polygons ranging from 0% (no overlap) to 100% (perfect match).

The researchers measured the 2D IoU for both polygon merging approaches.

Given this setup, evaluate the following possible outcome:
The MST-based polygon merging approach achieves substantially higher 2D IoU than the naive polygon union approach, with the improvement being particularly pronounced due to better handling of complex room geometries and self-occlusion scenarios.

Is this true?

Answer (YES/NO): NO